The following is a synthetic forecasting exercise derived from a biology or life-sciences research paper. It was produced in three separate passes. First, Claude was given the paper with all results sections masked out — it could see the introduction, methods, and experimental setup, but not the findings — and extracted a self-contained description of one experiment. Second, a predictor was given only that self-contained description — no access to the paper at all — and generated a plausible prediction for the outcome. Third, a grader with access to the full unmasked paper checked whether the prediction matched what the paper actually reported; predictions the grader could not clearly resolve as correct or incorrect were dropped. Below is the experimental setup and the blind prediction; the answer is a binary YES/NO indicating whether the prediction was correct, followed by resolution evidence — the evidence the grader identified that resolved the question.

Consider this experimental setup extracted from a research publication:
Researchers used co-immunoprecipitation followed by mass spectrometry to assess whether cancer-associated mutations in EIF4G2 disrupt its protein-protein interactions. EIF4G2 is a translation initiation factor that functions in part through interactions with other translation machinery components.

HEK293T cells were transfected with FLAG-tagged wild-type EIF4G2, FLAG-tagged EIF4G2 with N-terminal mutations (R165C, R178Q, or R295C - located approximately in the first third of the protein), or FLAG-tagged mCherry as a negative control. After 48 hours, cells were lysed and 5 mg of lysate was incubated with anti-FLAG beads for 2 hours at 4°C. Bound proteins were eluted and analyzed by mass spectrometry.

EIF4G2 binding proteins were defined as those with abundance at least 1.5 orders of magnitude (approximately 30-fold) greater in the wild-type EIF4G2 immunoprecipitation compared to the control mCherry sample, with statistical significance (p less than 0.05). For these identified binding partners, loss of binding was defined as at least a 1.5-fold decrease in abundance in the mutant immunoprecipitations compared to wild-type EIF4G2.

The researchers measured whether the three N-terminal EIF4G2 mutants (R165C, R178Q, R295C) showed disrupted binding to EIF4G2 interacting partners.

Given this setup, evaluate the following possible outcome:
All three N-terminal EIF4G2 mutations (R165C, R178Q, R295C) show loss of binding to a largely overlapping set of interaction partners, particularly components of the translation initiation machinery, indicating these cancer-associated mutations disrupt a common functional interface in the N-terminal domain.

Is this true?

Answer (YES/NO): NO